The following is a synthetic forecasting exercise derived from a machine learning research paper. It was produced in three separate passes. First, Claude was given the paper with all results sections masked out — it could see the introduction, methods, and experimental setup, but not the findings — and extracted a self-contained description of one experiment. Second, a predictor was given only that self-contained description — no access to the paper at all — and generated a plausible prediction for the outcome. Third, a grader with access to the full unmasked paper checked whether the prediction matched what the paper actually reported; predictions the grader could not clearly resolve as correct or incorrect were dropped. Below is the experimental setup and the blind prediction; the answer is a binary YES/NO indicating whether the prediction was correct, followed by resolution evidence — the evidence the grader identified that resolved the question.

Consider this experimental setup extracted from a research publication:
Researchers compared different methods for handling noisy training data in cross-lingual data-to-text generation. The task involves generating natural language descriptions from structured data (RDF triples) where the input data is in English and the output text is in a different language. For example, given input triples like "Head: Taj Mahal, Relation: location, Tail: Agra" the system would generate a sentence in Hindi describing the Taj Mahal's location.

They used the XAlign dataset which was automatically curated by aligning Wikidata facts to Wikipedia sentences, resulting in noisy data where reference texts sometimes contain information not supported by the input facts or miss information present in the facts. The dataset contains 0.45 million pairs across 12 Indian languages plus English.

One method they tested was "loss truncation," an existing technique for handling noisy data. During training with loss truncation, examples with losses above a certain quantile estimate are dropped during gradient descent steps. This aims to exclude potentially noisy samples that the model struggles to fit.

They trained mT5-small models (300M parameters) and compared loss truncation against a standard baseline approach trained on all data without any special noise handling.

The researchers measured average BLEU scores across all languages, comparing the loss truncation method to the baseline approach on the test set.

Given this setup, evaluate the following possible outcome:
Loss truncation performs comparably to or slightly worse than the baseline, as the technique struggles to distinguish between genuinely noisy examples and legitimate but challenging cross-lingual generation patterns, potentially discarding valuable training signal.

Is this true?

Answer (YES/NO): NO